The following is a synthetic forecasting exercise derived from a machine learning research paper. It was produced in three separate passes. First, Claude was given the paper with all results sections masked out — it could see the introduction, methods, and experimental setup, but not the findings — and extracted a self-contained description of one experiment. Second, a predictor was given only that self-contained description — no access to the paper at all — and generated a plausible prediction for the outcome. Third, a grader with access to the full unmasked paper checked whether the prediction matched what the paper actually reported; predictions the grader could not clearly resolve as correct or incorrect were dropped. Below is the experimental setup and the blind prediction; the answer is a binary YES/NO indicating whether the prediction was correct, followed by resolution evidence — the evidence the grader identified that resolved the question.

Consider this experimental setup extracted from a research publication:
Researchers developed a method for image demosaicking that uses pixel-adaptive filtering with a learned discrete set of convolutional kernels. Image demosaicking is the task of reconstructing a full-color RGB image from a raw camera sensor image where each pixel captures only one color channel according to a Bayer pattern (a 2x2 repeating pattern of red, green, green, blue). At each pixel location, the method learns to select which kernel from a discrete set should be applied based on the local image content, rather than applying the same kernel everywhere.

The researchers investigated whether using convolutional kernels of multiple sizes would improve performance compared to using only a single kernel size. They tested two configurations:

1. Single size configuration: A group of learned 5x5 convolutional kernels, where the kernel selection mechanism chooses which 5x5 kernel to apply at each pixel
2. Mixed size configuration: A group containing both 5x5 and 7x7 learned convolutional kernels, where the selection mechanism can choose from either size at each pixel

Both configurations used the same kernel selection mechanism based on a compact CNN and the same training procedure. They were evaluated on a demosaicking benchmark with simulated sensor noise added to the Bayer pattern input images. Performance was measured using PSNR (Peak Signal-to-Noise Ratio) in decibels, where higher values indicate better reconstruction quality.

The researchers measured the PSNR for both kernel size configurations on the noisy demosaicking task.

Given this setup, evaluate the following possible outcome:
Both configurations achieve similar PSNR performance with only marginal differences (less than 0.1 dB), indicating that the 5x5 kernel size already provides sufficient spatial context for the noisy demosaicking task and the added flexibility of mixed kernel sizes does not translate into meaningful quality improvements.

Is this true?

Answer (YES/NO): NO